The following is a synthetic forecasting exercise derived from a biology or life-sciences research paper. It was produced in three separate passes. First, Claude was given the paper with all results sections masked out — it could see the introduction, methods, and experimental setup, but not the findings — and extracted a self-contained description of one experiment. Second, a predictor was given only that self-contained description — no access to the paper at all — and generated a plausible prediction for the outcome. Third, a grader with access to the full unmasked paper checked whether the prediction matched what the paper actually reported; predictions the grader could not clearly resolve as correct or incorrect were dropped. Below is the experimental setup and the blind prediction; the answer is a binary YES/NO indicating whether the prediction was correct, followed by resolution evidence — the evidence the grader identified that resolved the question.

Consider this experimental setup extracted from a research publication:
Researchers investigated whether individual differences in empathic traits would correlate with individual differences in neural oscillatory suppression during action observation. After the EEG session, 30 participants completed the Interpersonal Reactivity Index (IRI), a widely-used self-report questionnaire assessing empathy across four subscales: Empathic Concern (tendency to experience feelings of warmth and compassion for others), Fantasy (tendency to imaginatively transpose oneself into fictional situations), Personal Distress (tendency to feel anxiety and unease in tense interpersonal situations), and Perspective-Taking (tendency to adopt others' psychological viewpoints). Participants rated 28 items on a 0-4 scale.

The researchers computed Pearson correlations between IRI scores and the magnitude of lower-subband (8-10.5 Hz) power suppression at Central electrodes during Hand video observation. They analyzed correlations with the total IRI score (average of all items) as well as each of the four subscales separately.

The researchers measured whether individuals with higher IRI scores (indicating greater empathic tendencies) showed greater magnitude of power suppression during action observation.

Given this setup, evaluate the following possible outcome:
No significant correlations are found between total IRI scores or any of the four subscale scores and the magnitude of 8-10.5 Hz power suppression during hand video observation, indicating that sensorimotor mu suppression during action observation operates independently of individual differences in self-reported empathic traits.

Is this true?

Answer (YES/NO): YES